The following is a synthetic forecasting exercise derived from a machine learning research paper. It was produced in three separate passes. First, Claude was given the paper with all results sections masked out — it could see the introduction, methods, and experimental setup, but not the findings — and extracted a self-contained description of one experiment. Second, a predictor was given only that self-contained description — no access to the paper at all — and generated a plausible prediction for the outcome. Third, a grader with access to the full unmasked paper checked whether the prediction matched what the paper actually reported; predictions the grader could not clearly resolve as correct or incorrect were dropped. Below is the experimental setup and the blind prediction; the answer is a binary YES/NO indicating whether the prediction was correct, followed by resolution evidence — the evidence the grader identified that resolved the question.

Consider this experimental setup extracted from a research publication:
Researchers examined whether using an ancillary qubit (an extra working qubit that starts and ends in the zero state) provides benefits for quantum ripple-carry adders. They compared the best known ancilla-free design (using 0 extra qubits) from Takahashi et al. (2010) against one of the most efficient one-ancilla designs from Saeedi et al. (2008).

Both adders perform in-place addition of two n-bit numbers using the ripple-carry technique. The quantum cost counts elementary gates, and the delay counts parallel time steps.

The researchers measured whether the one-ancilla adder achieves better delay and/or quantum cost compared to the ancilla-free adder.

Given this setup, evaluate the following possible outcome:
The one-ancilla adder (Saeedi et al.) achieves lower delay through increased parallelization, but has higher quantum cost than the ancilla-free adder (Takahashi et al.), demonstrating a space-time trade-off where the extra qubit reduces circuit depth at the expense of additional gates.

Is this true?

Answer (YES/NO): NO